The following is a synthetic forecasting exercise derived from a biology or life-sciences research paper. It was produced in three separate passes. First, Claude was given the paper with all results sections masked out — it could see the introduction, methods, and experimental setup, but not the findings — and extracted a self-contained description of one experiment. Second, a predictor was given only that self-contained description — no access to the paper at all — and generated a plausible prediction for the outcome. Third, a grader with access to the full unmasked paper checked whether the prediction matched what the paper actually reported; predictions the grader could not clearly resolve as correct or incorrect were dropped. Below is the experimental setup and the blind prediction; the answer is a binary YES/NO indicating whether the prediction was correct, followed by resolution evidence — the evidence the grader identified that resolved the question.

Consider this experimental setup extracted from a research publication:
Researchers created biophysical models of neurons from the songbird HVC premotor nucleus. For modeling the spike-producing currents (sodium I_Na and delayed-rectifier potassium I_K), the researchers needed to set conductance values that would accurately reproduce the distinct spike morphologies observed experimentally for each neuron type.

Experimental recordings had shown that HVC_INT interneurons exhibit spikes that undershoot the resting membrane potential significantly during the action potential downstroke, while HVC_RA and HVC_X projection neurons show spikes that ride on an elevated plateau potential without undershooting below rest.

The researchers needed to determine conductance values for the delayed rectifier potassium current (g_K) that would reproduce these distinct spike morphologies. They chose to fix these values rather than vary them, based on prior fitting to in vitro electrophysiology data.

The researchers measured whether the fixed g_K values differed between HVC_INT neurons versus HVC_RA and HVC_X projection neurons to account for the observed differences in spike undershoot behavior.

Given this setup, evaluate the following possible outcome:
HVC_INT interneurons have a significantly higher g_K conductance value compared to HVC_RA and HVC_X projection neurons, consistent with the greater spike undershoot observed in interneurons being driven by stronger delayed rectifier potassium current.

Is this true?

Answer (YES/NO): YES